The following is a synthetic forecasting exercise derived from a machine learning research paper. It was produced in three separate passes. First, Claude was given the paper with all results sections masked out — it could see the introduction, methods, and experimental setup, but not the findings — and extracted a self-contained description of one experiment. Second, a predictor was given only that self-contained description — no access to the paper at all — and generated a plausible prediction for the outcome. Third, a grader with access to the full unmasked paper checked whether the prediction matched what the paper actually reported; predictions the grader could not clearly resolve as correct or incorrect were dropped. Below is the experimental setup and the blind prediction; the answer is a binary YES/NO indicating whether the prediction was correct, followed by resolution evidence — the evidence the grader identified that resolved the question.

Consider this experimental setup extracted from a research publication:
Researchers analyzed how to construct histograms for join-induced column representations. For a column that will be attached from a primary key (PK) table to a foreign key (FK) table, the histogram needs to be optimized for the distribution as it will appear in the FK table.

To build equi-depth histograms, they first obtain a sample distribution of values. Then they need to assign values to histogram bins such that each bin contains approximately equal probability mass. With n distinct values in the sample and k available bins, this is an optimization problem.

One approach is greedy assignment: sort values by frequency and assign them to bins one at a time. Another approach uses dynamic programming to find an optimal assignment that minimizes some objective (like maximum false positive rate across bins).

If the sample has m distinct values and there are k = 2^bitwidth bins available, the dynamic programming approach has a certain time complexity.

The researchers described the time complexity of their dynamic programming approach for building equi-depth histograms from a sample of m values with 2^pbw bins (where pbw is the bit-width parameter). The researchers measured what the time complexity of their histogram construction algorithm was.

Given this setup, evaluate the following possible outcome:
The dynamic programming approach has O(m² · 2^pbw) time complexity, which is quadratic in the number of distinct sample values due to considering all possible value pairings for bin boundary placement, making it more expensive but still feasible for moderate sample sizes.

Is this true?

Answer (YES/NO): NO